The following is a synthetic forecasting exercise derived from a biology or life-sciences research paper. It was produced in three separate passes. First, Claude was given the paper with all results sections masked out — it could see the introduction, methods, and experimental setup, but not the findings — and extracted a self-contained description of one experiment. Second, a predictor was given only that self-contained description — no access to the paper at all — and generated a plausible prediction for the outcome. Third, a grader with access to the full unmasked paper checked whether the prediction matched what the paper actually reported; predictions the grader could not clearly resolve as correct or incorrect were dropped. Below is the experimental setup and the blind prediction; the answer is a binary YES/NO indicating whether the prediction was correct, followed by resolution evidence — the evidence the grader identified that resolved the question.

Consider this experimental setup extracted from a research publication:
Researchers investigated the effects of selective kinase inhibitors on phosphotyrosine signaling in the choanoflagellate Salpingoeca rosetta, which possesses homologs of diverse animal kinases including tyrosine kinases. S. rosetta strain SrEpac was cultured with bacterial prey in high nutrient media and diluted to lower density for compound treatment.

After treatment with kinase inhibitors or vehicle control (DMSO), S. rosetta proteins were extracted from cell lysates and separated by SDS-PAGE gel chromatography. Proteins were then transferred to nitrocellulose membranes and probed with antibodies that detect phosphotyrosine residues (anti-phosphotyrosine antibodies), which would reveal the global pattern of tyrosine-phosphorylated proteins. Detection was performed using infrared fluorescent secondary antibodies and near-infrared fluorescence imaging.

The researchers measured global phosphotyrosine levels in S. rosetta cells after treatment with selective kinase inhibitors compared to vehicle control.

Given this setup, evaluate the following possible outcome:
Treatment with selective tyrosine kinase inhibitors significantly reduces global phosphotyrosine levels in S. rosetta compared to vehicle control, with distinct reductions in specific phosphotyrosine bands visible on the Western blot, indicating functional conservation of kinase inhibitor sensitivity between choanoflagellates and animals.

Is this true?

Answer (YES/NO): YES